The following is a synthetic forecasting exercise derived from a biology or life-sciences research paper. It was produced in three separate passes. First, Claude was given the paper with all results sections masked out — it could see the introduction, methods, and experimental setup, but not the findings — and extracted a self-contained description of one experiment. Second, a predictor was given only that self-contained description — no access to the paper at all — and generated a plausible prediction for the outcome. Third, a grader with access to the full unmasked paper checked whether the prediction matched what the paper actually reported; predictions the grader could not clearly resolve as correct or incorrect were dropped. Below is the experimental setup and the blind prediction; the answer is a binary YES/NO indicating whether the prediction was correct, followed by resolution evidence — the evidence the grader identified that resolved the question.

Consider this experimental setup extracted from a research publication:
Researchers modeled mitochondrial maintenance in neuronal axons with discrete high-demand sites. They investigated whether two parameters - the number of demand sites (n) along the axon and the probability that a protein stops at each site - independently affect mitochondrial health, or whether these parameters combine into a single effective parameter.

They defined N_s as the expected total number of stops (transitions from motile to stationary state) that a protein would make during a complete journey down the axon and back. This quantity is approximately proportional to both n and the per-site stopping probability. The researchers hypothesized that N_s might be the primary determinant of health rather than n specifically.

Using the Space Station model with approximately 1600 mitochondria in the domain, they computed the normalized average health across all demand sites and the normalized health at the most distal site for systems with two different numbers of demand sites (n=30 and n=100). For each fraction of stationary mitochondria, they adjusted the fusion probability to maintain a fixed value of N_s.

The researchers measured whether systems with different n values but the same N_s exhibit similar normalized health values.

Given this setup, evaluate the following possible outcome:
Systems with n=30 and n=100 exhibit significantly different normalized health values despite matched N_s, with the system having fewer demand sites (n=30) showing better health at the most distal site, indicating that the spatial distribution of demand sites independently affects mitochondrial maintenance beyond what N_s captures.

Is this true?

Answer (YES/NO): NO